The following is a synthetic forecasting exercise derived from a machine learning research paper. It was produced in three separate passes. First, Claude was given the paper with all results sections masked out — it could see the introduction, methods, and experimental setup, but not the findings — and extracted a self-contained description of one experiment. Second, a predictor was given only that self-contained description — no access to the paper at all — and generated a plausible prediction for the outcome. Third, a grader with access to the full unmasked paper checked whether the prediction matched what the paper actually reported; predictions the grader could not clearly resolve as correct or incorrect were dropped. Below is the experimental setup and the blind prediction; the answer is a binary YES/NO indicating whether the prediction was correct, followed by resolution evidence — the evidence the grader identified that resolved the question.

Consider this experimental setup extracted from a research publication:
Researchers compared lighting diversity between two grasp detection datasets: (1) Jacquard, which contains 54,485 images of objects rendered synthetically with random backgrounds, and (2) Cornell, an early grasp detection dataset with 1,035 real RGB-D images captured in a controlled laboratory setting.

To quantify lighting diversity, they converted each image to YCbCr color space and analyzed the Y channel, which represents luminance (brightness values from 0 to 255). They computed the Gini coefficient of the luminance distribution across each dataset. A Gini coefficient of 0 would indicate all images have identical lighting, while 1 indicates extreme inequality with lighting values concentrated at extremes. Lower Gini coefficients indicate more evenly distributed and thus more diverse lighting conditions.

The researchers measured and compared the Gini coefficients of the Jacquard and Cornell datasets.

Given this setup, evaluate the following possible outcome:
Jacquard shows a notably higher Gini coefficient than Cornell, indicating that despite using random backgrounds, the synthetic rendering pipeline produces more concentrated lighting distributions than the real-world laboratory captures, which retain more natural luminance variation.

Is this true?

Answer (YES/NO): YES